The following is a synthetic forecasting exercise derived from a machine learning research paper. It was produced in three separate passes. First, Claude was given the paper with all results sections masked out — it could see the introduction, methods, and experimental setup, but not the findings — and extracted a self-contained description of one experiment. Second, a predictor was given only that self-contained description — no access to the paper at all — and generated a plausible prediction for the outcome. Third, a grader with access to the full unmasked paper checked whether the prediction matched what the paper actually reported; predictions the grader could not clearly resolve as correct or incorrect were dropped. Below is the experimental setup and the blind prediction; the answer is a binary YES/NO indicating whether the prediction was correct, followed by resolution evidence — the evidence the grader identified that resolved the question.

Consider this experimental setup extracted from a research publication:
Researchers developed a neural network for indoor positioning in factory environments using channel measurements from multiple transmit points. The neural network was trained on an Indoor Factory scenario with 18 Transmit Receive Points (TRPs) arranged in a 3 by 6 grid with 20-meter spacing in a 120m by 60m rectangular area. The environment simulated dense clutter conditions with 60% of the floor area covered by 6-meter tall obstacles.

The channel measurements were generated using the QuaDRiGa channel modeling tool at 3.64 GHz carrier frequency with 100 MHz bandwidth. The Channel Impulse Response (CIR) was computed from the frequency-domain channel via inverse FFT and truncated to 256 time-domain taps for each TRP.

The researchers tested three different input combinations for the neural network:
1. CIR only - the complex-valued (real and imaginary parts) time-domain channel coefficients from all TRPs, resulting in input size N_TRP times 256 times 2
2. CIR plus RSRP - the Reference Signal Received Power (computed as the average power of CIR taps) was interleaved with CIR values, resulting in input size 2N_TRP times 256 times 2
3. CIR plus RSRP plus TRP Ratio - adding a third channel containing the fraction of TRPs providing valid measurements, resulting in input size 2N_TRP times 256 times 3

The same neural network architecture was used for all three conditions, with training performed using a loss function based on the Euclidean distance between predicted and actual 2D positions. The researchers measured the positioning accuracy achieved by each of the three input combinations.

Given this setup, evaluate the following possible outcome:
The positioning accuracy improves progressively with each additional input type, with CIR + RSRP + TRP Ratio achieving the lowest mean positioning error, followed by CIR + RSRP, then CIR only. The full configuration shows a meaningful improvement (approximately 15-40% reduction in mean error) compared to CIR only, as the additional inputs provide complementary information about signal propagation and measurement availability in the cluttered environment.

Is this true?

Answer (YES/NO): NO